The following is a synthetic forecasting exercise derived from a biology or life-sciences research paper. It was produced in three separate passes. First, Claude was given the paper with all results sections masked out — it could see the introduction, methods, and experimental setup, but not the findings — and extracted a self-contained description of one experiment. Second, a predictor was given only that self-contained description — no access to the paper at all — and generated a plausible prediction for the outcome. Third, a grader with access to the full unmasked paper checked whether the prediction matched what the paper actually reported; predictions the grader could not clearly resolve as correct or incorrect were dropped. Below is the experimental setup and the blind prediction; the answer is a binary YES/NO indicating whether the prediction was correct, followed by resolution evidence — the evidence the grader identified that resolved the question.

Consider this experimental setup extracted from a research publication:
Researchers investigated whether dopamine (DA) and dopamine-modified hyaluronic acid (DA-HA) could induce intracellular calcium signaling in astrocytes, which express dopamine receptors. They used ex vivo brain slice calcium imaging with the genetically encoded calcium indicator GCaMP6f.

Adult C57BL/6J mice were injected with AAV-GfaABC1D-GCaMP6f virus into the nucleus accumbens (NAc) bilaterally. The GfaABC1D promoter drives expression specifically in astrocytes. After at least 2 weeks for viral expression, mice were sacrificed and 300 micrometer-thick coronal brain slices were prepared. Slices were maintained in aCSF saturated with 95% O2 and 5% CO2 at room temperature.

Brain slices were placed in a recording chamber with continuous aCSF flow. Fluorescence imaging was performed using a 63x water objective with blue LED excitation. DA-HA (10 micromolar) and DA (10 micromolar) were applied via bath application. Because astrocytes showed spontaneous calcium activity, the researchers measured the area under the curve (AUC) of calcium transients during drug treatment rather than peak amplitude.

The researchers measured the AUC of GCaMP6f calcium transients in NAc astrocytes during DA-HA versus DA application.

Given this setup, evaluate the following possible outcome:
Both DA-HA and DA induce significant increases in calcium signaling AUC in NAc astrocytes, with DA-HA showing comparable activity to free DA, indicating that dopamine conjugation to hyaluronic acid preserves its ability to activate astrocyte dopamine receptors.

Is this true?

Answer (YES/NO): YES